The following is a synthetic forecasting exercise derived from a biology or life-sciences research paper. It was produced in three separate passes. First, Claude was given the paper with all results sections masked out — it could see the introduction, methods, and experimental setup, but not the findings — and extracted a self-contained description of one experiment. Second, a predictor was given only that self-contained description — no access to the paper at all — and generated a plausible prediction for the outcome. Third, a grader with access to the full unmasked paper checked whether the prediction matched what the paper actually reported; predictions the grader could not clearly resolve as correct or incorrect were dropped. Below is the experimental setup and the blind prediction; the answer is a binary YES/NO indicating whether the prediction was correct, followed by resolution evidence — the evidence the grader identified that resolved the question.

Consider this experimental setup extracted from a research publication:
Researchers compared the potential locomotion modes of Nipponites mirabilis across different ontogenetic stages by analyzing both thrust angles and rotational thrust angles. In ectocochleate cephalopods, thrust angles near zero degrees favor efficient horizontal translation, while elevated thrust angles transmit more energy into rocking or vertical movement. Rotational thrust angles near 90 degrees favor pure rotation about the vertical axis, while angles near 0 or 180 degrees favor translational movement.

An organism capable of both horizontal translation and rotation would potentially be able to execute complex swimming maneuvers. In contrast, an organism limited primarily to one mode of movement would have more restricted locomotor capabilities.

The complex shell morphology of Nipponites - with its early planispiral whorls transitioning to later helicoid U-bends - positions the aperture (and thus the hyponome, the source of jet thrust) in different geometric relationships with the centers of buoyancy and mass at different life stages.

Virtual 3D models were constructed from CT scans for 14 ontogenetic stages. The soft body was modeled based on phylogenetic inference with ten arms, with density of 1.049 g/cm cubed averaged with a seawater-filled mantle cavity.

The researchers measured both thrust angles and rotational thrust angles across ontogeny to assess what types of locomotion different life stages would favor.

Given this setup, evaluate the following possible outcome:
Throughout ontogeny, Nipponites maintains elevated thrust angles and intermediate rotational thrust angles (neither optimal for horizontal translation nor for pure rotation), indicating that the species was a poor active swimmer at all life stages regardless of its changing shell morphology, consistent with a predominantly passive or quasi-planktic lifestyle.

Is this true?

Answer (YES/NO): NO